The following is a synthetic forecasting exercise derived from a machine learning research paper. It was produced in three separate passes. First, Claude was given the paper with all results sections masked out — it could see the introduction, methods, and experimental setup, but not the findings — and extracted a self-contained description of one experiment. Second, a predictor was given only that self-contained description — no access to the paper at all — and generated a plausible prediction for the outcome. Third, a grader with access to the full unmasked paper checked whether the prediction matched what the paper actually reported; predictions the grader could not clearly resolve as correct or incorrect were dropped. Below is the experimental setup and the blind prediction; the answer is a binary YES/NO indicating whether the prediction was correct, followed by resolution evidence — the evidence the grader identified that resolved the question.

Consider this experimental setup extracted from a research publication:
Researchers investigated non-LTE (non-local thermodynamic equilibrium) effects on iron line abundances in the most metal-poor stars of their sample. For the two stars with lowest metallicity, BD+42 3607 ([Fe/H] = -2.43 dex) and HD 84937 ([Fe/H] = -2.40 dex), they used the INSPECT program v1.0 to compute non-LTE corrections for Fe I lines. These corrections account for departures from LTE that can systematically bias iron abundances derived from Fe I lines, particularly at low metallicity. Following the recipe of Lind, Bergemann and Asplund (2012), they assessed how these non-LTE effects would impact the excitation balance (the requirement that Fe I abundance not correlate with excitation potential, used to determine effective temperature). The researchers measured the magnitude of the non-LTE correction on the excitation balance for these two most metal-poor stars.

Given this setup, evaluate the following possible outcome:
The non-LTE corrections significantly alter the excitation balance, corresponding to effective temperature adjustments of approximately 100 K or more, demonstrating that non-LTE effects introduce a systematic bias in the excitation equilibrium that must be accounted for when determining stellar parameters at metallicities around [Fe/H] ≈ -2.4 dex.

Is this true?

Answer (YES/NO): YES